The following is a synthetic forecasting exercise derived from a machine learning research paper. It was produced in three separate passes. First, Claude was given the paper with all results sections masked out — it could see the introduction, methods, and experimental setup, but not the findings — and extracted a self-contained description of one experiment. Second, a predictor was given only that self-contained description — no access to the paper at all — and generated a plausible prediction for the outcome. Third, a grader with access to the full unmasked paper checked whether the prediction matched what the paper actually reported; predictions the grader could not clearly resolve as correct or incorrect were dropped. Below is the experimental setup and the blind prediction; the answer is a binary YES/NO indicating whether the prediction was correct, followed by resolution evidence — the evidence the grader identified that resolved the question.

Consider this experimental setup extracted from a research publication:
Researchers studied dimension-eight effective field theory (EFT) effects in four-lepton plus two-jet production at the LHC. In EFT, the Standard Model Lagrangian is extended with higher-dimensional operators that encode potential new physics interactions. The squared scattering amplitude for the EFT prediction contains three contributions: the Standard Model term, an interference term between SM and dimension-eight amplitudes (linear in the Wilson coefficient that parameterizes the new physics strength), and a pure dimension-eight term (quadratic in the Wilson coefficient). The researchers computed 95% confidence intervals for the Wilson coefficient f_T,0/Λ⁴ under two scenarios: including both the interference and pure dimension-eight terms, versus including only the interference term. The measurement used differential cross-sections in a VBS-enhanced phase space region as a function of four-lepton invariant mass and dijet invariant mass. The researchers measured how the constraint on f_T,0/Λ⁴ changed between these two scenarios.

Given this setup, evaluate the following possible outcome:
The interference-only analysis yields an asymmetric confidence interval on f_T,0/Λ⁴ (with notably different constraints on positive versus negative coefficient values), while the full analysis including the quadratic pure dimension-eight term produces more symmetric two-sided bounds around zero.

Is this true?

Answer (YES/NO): NO